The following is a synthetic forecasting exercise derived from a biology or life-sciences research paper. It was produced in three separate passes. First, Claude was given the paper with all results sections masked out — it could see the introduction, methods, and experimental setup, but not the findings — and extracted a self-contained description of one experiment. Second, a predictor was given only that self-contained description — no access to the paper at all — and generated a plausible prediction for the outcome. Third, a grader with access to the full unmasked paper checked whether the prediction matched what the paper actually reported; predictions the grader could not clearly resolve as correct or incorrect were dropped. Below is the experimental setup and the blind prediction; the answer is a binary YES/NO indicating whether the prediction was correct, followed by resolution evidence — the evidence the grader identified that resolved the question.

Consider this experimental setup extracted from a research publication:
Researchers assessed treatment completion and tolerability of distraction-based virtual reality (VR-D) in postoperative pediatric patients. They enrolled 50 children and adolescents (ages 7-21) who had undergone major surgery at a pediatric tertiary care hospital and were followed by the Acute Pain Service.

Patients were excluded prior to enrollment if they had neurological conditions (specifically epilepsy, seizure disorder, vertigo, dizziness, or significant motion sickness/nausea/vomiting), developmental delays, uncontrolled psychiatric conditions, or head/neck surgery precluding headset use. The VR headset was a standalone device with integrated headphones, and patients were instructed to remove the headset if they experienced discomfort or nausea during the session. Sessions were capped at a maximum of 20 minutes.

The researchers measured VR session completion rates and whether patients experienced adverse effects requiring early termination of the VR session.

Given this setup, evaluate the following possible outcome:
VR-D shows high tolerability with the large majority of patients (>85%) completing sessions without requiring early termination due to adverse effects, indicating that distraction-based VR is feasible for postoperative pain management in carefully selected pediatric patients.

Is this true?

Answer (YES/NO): YES